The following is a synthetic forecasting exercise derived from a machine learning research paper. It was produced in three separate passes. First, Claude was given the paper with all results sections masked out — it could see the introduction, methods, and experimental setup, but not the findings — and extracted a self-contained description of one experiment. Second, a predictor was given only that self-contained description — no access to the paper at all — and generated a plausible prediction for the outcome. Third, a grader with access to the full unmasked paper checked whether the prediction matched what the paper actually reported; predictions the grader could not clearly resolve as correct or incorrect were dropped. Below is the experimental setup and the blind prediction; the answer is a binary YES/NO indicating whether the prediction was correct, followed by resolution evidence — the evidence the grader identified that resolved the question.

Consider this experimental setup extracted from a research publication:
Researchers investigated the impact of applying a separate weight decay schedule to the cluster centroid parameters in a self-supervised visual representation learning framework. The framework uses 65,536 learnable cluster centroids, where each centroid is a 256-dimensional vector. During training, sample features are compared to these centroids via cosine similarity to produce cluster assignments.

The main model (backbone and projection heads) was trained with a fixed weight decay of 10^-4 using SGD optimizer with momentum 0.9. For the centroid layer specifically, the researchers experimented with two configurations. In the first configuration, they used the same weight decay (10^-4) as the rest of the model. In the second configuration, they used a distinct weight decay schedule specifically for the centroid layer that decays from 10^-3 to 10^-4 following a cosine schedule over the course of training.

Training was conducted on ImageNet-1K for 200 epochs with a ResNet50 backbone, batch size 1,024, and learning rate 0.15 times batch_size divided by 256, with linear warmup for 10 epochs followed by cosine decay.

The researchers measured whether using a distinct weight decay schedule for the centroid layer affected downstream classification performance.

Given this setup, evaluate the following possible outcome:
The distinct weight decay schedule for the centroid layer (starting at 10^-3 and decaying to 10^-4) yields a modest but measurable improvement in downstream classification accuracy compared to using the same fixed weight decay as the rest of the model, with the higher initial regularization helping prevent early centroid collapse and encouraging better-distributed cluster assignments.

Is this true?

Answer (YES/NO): YES